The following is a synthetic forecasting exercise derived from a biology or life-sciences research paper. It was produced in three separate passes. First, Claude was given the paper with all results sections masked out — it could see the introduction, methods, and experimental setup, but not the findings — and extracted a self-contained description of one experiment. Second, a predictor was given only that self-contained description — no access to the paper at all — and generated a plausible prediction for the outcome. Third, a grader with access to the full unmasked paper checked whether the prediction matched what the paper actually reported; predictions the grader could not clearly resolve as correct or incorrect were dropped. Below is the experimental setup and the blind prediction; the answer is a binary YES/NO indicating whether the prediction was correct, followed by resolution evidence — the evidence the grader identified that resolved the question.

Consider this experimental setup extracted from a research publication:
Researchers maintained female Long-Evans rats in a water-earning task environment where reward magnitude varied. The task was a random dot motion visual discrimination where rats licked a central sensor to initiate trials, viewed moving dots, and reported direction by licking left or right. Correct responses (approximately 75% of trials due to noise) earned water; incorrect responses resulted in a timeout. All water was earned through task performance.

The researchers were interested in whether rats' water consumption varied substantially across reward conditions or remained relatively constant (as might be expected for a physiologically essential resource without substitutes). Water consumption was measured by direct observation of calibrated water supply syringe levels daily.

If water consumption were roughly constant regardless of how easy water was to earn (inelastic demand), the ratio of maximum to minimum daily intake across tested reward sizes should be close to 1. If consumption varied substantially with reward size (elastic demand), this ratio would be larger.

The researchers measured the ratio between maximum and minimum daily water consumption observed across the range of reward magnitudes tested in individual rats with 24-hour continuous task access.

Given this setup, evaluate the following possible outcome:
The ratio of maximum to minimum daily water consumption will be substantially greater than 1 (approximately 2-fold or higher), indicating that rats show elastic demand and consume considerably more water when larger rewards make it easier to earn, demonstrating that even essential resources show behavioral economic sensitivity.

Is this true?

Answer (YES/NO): YES